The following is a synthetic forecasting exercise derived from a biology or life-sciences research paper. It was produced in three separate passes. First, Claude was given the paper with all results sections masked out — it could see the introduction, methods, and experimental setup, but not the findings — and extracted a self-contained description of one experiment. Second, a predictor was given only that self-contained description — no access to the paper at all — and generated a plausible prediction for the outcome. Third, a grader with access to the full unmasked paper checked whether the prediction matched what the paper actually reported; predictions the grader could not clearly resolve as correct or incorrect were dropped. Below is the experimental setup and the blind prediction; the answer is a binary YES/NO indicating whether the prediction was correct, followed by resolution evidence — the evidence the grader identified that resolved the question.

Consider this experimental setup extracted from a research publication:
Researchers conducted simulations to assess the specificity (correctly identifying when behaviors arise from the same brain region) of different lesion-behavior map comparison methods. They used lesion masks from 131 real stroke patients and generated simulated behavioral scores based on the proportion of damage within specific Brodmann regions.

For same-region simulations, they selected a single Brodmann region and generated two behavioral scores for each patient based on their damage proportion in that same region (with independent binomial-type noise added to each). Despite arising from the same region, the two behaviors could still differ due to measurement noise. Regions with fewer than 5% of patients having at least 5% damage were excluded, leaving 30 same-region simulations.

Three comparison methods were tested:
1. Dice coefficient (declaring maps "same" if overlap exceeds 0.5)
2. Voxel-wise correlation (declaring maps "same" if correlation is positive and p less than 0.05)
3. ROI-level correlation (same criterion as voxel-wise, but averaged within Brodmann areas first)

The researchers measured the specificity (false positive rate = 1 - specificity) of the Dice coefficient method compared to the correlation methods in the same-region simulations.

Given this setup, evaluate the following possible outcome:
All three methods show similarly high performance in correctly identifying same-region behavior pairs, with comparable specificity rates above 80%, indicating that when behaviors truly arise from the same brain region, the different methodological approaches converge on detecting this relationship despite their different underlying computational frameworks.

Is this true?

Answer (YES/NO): YES